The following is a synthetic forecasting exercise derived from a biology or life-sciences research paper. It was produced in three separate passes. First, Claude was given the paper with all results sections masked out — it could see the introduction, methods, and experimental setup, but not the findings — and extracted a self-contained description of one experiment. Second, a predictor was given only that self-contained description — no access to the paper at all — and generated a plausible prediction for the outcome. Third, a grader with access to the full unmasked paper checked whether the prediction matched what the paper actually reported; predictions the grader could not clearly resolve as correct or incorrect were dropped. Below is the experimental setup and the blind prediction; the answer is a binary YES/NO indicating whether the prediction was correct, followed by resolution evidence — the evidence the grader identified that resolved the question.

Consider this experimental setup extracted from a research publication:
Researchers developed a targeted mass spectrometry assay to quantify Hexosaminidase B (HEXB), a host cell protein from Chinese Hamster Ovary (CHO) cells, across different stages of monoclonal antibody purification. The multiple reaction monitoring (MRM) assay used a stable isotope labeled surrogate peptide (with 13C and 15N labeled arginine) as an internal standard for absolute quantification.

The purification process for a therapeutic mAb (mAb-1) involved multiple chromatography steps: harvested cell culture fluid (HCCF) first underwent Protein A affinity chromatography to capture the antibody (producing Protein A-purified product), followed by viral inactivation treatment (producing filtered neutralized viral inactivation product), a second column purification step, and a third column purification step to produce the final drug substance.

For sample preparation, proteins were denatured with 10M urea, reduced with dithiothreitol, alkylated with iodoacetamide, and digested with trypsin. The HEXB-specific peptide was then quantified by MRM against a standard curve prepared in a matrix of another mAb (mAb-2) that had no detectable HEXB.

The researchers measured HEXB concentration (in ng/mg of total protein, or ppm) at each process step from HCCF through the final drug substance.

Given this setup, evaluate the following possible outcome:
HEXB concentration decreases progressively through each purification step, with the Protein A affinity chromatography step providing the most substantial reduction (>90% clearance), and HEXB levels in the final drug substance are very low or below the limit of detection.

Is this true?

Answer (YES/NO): NO